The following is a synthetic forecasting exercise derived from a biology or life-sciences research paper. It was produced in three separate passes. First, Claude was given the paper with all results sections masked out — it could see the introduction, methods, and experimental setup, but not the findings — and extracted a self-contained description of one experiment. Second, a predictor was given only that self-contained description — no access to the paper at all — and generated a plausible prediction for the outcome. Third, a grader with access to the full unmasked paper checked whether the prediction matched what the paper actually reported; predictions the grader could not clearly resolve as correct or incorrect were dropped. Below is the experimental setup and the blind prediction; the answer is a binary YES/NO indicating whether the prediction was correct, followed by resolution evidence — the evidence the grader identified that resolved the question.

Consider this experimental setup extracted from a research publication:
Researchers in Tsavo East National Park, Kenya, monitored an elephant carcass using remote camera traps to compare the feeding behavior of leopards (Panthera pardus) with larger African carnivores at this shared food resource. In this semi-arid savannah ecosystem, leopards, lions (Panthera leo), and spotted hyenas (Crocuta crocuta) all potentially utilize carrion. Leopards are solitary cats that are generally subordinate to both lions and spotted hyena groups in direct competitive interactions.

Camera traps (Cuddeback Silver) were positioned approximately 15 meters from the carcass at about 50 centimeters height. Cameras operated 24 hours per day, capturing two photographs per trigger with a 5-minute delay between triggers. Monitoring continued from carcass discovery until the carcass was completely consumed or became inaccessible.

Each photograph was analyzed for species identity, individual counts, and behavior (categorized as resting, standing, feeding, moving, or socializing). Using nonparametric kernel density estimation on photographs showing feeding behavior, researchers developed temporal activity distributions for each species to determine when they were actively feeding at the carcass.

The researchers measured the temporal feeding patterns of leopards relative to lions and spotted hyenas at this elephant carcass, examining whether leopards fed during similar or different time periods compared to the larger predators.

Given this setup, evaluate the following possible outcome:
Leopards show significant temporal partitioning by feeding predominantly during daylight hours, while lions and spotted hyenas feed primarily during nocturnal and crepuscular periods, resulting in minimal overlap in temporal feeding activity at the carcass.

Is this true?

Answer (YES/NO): NO